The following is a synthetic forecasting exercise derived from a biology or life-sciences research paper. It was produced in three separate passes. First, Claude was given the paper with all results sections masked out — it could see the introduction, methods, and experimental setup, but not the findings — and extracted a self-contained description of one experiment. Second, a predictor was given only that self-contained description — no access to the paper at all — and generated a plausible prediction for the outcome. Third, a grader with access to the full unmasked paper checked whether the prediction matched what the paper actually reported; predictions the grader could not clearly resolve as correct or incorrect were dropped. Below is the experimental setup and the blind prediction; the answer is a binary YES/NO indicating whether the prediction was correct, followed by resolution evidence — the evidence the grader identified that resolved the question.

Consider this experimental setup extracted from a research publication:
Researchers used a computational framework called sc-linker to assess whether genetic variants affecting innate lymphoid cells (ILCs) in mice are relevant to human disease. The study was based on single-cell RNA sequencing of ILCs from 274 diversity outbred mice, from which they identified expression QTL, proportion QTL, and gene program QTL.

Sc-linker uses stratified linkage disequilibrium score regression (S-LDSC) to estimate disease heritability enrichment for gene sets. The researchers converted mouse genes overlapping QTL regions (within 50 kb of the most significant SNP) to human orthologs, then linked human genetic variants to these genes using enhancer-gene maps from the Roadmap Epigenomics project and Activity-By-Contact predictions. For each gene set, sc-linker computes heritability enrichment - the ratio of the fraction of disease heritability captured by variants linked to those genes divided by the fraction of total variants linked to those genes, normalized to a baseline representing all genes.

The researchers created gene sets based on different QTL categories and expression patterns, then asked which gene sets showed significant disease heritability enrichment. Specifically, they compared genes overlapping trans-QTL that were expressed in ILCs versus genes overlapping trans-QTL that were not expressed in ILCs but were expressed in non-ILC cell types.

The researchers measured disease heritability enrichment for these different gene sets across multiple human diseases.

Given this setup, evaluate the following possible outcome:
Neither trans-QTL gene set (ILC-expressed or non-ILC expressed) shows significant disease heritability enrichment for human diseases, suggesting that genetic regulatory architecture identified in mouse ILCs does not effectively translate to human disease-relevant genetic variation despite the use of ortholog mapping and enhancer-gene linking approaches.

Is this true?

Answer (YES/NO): NO